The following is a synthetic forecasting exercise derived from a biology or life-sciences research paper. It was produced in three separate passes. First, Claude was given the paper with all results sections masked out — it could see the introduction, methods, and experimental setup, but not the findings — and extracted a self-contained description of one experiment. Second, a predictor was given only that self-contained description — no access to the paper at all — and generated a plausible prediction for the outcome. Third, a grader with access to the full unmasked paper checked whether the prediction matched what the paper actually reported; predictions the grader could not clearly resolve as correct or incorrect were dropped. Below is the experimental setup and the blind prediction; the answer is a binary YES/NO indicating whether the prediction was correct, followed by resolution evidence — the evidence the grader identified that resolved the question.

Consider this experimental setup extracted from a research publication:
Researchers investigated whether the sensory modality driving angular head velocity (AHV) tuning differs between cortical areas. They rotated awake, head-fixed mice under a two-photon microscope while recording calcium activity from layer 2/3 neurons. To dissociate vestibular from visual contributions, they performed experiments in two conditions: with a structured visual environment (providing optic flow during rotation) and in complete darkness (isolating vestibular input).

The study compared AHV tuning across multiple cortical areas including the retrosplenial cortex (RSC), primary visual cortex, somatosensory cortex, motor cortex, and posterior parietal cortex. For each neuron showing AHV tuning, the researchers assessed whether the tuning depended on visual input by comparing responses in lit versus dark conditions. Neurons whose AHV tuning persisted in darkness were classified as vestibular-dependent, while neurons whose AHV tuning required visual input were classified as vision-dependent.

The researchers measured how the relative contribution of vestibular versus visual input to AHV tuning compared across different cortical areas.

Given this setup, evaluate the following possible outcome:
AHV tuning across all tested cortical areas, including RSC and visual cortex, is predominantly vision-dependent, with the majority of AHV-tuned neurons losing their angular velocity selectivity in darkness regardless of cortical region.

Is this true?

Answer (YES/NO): NO